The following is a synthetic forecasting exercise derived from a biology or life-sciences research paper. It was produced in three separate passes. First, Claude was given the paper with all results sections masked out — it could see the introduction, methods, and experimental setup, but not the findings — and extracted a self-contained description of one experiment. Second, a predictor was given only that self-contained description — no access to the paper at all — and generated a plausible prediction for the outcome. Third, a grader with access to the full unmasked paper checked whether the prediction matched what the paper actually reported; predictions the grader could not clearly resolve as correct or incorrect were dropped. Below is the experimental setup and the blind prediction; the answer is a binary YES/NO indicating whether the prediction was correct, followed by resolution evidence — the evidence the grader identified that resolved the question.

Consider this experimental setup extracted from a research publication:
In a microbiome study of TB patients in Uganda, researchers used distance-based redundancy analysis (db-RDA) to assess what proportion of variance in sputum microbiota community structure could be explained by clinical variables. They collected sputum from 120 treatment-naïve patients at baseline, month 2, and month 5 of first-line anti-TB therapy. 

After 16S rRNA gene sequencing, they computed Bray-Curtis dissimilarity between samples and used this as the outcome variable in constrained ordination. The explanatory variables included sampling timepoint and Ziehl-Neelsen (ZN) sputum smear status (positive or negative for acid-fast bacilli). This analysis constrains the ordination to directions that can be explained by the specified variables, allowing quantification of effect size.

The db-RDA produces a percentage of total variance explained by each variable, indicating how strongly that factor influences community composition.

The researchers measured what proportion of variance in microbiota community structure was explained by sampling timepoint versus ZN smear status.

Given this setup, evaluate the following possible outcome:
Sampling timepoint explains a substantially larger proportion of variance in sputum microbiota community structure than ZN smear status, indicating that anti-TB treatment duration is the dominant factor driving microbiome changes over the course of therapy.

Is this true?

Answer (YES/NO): NO